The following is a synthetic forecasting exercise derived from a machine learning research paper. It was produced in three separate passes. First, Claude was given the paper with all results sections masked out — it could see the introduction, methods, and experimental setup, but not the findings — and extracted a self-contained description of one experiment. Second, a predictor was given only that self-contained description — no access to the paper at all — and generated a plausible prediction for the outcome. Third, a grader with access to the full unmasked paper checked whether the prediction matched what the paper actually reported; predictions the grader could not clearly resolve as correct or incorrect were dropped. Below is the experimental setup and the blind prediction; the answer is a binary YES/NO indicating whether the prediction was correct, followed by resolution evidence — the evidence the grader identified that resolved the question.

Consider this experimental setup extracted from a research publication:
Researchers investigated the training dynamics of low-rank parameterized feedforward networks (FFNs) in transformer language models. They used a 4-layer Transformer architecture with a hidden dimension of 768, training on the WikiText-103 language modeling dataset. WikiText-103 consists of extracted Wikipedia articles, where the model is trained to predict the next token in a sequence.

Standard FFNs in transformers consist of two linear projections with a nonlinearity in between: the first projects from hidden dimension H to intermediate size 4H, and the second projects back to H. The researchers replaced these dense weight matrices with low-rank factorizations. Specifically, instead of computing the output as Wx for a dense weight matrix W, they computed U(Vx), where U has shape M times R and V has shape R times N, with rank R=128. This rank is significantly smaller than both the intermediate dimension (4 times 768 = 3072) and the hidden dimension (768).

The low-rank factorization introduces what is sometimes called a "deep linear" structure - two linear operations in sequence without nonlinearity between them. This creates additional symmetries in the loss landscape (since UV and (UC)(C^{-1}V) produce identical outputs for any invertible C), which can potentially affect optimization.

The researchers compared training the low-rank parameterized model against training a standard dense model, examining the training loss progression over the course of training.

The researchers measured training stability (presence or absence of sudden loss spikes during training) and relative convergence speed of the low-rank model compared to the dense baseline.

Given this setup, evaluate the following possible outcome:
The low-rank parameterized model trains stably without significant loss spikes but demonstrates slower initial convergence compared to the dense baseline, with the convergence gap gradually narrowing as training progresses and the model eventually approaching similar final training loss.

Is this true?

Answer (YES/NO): NO